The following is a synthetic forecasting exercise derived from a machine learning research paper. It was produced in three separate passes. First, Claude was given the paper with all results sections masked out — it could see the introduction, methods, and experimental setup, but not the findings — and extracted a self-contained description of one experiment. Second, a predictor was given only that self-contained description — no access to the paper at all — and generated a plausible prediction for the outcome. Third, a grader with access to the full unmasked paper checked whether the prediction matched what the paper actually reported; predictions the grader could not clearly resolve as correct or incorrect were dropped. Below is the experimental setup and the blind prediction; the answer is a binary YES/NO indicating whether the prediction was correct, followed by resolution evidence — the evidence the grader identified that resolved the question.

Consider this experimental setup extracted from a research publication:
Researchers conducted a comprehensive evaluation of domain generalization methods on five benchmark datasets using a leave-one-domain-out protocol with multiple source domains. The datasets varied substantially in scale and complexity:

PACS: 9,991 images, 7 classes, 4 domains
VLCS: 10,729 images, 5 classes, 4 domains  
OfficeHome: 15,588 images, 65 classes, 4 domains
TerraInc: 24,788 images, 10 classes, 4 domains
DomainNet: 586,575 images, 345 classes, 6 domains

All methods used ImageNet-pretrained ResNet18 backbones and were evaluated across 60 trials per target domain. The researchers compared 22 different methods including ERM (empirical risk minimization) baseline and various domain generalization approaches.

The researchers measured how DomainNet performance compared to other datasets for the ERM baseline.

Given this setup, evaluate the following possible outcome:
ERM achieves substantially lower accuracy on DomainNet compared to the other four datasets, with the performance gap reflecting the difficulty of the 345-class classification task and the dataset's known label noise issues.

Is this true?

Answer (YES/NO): NO